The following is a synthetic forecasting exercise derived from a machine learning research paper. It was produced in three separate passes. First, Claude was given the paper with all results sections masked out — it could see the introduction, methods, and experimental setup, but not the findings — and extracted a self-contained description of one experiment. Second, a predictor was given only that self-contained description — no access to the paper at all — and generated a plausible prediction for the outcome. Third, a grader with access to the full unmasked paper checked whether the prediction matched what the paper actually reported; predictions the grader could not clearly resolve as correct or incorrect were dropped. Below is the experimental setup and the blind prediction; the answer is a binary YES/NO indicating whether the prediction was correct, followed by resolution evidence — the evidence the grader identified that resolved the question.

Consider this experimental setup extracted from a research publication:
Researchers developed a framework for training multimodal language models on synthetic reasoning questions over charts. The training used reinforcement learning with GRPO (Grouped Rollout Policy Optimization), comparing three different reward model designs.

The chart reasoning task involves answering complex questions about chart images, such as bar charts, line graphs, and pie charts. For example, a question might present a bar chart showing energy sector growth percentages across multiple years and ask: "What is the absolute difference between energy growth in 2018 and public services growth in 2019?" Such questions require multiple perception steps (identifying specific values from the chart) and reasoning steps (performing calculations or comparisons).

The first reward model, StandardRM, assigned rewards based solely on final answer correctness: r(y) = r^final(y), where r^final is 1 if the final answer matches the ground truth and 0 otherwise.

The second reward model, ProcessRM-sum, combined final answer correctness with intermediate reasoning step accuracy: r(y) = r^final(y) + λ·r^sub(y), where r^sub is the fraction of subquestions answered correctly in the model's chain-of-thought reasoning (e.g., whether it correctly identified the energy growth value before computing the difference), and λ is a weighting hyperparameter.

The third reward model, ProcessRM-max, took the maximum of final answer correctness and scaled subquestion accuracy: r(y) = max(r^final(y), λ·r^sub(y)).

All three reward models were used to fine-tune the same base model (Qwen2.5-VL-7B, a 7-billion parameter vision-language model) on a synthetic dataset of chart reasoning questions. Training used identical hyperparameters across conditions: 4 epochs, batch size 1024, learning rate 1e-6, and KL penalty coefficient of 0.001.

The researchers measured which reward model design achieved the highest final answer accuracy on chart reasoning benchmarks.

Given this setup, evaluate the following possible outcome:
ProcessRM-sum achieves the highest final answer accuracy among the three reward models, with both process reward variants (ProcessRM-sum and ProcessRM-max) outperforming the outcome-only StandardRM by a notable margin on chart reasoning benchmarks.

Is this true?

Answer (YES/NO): NO